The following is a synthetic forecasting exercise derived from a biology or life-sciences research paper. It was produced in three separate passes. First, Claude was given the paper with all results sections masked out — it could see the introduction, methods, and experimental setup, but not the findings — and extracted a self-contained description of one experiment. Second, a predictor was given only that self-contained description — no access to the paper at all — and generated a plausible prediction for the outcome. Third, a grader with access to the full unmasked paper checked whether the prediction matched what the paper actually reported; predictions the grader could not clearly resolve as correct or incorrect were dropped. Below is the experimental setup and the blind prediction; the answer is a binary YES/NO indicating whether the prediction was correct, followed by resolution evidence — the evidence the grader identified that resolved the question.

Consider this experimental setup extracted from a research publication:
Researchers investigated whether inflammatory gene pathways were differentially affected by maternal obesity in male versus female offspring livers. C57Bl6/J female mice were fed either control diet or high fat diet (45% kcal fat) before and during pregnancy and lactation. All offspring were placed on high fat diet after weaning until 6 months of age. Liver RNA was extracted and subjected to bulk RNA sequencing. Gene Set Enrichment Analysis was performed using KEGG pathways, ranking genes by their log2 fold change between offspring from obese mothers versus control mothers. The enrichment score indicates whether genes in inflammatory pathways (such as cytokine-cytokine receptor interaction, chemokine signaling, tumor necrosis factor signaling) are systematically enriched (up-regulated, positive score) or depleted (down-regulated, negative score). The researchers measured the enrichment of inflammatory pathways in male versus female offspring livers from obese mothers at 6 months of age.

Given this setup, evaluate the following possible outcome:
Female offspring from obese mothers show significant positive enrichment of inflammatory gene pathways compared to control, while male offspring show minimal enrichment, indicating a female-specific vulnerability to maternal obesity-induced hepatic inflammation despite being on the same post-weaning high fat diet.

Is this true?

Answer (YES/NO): NO